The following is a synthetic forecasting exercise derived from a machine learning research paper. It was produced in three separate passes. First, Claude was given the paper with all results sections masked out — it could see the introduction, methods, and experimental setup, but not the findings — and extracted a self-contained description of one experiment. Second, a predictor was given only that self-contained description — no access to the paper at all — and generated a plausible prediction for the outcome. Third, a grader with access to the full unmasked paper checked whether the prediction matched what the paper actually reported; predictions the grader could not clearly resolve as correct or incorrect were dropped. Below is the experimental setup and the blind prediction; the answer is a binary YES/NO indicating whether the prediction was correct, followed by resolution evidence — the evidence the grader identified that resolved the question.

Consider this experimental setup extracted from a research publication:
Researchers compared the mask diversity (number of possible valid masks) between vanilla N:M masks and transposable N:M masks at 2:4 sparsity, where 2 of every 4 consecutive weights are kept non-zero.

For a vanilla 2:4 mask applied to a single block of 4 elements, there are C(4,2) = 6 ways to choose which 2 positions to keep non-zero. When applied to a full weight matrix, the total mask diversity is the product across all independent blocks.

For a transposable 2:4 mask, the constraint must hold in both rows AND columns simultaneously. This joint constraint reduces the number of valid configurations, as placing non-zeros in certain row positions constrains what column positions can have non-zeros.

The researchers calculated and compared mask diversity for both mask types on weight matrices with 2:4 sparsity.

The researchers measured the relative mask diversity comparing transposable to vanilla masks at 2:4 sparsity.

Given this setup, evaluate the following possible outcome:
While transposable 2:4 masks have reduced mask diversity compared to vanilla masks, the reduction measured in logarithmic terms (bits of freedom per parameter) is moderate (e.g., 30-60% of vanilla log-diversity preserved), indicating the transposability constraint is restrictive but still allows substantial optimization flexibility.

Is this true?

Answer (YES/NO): NO